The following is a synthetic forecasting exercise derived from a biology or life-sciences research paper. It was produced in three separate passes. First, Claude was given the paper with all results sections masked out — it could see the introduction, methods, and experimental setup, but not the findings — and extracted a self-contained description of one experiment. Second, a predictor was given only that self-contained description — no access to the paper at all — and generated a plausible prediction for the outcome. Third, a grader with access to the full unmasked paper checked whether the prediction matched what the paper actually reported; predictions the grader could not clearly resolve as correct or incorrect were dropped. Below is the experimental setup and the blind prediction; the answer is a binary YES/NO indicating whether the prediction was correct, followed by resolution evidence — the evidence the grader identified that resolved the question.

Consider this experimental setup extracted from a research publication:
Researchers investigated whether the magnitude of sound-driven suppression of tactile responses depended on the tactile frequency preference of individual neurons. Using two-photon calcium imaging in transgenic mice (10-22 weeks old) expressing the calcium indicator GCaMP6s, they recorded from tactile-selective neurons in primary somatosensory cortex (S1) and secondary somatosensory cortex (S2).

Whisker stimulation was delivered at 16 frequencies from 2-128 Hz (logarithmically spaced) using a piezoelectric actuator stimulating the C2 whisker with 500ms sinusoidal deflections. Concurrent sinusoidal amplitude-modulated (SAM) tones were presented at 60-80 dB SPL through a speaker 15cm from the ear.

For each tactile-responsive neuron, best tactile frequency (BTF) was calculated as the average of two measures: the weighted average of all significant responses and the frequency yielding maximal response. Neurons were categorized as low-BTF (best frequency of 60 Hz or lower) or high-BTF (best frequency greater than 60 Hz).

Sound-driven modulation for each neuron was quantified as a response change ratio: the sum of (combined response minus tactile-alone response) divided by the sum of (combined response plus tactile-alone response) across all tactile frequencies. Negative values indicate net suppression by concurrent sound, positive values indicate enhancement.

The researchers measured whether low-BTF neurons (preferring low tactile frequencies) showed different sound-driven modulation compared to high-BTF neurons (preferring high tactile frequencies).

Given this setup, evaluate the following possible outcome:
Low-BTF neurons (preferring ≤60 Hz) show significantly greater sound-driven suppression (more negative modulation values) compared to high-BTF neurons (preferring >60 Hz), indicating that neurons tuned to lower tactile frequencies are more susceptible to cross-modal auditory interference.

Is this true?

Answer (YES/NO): YES